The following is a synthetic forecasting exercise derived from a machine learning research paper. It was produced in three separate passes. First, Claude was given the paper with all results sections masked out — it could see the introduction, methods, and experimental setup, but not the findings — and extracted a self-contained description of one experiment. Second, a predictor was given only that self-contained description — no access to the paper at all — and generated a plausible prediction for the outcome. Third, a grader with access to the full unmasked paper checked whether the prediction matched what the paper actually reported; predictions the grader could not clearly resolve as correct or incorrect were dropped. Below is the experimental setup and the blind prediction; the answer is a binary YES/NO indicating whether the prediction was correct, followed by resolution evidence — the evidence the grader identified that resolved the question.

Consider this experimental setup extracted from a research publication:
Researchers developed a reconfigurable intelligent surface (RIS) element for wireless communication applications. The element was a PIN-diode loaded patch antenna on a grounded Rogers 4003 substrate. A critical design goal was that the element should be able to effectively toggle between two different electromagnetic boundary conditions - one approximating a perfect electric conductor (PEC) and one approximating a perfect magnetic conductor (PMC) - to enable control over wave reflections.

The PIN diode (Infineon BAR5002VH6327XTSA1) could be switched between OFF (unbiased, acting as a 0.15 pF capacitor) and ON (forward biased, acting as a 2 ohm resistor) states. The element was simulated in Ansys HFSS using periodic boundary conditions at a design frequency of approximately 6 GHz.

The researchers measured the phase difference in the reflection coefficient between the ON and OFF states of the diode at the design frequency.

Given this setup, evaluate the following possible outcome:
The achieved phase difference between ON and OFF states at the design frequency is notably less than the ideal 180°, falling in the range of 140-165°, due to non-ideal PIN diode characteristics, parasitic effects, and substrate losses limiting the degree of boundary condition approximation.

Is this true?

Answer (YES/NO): NO